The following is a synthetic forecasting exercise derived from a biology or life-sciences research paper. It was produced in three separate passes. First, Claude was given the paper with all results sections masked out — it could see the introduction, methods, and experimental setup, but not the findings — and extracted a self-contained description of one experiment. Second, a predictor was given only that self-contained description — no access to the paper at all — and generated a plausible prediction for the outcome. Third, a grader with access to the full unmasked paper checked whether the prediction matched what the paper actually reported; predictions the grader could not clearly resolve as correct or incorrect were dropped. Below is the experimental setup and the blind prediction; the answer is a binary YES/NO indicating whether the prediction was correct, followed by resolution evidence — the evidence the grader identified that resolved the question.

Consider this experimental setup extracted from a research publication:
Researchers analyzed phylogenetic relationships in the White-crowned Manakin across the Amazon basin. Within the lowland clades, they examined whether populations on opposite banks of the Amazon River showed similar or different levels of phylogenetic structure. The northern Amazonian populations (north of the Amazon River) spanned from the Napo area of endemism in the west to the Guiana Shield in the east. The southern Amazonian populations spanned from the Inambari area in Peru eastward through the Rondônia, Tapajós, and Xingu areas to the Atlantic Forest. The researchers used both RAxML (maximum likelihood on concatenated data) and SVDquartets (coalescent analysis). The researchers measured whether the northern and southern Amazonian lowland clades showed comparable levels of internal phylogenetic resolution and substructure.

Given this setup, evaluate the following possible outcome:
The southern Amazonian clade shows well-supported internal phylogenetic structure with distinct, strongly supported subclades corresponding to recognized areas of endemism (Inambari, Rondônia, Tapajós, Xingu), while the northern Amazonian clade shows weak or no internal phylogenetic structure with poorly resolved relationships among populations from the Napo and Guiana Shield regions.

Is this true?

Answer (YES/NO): NO